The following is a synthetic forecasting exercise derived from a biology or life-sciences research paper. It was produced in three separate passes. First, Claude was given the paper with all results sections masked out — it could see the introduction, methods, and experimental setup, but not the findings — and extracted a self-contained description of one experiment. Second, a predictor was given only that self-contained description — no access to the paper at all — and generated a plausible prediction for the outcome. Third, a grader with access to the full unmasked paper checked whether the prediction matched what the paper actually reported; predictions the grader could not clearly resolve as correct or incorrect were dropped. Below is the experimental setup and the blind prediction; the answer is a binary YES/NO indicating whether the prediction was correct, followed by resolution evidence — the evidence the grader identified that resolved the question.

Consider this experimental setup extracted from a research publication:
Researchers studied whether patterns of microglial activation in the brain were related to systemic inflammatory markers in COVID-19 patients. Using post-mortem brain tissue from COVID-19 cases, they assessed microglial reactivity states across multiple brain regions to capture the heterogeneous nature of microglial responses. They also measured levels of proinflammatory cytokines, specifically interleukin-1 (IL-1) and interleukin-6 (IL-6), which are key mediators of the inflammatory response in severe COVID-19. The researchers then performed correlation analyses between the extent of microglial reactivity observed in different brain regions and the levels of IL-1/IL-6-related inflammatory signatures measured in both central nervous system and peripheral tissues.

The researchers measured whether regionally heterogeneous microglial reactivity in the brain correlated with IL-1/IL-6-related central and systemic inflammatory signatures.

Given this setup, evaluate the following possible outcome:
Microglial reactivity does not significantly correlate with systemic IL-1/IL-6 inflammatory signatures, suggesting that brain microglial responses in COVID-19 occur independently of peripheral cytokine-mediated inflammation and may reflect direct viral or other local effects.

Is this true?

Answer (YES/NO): NO